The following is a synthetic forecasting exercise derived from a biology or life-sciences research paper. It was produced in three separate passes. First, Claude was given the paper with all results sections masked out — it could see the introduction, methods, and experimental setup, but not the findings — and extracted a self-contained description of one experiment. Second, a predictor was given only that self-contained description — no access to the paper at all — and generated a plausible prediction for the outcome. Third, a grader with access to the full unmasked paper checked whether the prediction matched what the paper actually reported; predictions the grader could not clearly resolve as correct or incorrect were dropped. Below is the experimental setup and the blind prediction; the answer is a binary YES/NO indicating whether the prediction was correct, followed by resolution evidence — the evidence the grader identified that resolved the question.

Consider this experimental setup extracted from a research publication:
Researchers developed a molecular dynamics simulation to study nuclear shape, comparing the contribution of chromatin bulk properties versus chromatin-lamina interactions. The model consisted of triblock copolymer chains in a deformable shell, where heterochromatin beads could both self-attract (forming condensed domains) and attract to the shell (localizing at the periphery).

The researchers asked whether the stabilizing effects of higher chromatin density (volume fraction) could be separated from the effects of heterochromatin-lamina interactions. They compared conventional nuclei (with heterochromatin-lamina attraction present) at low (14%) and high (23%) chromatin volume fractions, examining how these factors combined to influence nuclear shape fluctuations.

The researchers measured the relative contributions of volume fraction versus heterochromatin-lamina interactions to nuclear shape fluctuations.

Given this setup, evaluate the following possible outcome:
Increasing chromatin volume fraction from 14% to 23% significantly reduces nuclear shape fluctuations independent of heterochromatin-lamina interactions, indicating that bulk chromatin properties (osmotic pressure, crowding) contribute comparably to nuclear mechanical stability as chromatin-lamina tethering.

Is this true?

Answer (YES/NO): NO